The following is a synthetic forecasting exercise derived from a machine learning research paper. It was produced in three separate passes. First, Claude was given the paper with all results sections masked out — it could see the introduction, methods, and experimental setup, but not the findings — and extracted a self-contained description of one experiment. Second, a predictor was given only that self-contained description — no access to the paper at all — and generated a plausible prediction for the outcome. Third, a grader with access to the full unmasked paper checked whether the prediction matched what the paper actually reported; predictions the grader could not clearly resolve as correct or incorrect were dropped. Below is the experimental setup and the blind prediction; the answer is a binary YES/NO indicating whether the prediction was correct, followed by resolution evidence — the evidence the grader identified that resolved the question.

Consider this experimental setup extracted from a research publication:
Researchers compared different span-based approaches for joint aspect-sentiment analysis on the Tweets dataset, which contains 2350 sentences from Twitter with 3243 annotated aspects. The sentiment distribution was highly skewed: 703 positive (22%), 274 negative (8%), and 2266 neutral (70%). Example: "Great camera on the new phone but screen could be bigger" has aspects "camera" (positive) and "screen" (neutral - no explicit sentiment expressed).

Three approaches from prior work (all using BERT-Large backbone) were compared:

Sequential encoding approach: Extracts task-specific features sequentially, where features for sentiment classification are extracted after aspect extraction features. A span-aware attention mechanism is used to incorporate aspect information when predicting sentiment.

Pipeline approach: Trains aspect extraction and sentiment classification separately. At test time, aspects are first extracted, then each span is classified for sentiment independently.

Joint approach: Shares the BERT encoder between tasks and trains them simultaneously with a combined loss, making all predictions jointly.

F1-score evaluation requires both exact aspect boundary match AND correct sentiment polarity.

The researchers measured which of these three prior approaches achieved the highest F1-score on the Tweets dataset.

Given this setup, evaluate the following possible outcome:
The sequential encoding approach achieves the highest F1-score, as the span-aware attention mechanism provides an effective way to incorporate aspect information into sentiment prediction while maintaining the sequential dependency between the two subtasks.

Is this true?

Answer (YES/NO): NO